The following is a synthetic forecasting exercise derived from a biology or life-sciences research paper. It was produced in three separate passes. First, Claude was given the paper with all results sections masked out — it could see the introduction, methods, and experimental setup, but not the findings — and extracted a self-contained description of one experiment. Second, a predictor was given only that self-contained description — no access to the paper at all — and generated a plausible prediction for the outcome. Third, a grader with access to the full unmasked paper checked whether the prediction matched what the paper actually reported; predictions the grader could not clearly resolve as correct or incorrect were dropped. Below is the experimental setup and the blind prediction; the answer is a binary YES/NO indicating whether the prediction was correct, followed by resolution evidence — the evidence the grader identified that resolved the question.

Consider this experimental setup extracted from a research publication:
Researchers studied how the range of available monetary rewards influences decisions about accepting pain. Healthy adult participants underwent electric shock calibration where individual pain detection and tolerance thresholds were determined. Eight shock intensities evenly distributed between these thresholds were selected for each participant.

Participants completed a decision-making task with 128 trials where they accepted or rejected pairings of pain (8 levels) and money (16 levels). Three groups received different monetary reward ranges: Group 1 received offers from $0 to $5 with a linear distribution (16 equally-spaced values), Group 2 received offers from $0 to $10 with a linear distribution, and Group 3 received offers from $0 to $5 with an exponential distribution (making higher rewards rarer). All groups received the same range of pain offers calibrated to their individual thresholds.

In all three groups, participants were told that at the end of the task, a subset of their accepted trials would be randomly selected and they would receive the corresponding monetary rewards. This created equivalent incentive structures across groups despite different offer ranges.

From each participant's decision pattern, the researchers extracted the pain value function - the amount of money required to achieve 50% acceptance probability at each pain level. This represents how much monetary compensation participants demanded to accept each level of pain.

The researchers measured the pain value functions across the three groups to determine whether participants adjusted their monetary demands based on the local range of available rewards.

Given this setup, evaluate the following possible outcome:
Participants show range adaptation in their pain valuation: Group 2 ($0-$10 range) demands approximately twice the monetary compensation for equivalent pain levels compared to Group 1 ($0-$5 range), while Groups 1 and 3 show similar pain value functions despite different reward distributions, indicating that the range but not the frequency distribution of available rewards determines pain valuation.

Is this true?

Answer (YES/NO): YES